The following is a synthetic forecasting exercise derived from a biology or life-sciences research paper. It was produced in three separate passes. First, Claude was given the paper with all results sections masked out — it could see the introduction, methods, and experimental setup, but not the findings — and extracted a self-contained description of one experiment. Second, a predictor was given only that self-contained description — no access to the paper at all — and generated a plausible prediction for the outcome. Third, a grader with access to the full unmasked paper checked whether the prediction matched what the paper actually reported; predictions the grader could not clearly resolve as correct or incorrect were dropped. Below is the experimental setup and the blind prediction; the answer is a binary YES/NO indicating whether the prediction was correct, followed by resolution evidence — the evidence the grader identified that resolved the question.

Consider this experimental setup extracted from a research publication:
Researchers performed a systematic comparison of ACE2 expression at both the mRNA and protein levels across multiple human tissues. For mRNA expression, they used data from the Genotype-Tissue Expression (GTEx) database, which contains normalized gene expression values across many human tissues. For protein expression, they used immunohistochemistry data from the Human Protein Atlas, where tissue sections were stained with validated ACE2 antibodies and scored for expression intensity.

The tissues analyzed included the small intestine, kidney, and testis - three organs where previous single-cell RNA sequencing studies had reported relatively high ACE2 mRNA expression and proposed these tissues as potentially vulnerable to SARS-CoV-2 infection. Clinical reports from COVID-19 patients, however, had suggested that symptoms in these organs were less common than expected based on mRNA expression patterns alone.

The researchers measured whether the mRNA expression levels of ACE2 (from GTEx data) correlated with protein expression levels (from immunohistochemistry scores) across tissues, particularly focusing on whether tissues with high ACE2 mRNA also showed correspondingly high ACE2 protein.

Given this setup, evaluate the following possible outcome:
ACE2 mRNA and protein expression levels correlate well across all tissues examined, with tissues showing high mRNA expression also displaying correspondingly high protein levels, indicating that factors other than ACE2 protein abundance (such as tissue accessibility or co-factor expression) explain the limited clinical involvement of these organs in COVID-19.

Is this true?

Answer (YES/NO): NO